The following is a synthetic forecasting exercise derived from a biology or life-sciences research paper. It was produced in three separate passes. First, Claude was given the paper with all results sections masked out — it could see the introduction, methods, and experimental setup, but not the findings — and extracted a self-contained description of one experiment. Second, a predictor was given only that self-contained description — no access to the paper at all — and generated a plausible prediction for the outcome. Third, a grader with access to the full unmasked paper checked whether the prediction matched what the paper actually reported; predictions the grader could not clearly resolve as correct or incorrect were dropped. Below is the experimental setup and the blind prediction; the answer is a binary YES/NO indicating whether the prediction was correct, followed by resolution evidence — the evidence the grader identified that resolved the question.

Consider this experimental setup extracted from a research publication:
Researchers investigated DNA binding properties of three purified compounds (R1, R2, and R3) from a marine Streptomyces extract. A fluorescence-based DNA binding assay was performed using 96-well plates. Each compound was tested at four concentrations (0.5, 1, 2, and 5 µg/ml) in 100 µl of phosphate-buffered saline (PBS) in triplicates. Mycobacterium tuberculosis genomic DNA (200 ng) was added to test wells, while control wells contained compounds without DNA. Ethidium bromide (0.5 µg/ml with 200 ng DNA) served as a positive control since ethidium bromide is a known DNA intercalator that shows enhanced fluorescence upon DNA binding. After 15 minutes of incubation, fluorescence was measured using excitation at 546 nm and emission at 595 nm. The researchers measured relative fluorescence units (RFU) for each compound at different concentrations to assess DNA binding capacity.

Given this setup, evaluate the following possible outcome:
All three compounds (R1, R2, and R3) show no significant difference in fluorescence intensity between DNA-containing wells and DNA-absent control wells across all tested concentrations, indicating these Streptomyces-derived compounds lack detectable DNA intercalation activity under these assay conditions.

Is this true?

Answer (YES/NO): NO